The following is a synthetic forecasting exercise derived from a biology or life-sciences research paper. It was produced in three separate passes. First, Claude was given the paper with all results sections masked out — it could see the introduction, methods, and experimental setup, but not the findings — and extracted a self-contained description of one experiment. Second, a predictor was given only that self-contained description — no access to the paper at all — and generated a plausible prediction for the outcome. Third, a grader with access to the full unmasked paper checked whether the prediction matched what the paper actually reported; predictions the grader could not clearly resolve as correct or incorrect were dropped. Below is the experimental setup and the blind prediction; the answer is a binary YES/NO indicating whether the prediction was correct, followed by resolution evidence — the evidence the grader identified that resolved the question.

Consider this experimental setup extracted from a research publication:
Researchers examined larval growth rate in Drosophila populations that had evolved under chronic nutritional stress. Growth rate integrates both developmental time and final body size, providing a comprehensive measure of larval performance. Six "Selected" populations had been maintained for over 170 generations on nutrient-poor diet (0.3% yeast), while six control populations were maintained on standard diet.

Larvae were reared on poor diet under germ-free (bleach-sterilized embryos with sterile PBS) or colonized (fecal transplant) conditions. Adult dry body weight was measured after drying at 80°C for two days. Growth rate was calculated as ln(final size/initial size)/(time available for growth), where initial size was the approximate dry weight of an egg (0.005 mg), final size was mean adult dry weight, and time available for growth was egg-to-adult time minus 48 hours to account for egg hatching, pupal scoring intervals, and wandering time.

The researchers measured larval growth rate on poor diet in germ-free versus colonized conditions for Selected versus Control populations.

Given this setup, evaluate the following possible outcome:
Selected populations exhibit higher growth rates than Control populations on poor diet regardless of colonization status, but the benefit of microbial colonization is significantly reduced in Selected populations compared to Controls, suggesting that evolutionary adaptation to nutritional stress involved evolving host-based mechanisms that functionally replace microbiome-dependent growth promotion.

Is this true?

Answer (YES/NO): NO